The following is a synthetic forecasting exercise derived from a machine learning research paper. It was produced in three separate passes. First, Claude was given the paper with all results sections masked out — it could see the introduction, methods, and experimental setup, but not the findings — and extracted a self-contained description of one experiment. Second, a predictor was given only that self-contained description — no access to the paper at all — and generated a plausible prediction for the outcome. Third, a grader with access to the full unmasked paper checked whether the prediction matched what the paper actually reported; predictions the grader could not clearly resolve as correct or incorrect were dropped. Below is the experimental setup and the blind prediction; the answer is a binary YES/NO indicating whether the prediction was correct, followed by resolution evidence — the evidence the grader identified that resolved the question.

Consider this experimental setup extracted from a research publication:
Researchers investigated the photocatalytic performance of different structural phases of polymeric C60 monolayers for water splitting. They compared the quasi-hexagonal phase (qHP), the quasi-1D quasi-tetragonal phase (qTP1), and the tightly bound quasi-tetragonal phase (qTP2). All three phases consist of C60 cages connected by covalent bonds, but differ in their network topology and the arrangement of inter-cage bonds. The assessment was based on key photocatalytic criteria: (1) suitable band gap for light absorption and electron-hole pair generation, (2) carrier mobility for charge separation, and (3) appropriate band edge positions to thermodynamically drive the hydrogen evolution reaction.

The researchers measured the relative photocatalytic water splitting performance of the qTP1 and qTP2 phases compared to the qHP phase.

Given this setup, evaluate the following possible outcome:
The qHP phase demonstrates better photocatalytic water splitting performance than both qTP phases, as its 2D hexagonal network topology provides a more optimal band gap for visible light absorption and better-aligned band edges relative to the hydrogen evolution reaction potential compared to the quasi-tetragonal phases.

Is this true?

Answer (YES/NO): NO